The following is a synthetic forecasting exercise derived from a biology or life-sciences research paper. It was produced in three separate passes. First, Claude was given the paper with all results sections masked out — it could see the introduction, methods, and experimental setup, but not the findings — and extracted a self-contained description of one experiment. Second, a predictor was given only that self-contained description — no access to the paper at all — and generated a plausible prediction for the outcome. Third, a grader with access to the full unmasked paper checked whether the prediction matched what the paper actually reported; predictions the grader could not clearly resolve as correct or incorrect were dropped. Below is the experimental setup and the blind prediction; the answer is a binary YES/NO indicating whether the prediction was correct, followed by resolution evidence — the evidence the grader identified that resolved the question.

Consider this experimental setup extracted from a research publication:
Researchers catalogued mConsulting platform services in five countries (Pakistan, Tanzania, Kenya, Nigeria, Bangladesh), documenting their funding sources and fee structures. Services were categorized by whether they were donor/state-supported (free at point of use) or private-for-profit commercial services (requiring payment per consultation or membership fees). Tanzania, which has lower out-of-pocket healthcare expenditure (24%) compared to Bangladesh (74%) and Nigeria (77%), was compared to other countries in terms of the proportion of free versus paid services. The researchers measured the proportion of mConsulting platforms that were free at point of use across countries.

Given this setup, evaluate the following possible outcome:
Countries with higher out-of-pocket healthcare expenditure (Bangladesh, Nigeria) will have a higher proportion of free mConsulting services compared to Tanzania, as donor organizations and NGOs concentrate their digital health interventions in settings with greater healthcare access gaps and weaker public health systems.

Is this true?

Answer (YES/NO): NO